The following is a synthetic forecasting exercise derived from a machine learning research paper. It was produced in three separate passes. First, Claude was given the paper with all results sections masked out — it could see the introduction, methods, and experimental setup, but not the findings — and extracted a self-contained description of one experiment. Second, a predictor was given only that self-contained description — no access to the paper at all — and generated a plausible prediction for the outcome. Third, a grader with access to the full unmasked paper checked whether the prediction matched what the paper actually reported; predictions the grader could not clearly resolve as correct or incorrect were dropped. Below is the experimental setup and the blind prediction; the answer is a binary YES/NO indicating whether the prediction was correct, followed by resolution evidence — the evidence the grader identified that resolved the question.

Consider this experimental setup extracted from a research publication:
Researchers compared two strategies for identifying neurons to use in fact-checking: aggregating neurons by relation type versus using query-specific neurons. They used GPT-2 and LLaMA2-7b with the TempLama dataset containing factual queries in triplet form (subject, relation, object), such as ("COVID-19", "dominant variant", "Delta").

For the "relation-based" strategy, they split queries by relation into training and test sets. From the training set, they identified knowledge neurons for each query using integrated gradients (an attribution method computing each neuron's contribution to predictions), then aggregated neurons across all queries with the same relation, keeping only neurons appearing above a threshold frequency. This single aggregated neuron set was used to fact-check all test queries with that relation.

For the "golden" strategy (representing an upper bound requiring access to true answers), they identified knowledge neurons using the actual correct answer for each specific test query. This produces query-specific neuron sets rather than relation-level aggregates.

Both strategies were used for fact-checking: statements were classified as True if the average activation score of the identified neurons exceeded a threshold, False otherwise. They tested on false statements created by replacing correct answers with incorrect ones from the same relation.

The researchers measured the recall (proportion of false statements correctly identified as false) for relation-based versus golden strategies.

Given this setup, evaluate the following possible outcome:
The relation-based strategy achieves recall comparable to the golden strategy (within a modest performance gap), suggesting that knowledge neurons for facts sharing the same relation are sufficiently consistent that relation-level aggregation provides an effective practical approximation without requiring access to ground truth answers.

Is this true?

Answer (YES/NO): NO